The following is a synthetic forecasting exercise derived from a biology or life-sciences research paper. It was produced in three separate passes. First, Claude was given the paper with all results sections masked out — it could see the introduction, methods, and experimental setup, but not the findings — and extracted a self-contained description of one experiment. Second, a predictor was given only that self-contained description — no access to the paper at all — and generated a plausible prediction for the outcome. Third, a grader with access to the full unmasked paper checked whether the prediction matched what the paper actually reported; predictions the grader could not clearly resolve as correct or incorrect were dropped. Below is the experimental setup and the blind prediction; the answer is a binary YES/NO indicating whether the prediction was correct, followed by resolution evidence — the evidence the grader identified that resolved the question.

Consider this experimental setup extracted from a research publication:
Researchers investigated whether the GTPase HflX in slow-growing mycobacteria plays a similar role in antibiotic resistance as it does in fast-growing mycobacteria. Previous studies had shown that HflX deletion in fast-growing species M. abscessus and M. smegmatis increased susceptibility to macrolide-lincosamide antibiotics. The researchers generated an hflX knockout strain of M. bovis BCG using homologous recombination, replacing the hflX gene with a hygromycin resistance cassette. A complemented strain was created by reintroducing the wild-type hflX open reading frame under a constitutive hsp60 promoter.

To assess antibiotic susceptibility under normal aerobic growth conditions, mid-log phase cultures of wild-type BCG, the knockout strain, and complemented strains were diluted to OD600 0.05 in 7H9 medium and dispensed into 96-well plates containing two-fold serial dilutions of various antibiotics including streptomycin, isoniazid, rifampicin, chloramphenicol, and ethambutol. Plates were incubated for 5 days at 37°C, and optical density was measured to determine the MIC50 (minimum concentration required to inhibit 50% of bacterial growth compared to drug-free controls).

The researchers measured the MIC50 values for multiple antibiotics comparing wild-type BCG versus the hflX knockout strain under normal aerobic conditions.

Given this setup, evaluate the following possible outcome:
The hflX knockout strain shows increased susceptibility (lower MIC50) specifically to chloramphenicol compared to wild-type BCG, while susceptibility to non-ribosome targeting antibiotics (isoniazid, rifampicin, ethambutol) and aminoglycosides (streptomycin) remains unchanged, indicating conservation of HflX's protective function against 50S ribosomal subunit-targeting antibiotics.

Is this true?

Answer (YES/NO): NO